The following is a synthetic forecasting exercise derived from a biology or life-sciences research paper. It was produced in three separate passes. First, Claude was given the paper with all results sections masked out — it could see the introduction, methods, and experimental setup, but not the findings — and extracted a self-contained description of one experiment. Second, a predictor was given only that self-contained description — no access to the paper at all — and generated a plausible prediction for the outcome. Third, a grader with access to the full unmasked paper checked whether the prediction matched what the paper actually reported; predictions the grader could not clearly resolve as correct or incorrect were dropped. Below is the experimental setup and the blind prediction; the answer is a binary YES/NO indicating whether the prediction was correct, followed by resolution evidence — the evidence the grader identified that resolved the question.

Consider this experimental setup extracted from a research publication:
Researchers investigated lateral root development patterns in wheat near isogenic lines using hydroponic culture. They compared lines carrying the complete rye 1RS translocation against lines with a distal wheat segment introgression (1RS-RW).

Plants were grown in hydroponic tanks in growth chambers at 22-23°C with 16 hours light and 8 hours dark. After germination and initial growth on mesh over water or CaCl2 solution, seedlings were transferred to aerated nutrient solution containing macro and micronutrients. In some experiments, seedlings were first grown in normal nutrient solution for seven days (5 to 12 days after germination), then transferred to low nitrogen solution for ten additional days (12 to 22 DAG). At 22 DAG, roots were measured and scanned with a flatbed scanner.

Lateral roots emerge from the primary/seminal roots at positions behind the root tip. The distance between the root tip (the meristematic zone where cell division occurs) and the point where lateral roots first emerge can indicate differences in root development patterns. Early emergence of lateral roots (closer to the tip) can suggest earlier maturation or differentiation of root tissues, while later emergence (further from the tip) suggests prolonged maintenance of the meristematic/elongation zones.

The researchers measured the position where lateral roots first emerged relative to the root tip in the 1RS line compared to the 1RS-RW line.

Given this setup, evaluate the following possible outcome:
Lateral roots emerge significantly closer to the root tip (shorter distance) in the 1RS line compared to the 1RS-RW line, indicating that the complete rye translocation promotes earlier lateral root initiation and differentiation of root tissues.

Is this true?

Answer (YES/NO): NO